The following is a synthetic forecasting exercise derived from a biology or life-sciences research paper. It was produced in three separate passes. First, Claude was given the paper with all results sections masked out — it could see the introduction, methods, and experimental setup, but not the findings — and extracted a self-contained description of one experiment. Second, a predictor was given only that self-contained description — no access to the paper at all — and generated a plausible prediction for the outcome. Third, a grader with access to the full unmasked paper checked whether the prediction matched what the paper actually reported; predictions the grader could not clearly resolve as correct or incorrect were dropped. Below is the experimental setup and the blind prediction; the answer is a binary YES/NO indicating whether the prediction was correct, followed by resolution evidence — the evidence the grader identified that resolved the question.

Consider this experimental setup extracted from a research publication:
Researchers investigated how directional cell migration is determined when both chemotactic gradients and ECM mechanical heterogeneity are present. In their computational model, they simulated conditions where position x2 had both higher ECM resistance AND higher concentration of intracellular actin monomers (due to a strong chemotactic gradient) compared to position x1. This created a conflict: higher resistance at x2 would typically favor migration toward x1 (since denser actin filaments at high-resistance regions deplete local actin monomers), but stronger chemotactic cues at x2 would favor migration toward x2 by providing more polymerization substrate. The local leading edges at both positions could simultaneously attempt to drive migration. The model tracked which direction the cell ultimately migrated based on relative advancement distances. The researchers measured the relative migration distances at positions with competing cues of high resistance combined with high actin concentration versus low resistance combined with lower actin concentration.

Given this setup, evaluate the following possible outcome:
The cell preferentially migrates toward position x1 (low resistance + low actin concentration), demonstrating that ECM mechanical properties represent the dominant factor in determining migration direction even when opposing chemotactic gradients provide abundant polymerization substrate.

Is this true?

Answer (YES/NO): NO